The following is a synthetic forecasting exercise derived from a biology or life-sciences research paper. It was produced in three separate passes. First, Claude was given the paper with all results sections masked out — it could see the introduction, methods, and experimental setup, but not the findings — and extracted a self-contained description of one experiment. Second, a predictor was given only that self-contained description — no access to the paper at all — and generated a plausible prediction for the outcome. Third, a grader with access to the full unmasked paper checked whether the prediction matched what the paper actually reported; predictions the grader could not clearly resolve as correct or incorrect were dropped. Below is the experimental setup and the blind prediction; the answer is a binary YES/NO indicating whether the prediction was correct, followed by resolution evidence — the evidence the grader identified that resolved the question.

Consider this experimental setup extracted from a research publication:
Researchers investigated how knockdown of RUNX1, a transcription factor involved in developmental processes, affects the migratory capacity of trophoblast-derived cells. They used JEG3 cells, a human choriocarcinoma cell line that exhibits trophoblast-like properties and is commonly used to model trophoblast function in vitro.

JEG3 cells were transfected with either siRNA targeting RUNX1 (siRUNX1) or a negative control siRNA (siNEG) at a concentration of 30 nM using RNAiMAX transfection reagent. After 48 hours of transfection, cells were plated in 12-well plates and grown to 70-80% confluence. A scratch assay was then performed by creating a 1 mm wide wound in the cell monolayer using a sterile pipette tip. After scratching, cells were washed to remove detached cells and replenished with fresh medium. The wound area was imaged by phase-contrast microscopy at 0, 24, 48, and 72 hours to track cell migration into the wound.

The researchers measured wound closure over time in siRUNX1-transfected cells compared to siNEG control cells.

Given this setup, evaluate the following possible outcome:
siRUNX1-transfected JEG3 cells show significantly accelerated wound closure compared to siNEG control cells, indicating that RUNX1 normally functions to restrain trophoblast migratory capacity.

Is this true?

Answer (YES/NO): NO